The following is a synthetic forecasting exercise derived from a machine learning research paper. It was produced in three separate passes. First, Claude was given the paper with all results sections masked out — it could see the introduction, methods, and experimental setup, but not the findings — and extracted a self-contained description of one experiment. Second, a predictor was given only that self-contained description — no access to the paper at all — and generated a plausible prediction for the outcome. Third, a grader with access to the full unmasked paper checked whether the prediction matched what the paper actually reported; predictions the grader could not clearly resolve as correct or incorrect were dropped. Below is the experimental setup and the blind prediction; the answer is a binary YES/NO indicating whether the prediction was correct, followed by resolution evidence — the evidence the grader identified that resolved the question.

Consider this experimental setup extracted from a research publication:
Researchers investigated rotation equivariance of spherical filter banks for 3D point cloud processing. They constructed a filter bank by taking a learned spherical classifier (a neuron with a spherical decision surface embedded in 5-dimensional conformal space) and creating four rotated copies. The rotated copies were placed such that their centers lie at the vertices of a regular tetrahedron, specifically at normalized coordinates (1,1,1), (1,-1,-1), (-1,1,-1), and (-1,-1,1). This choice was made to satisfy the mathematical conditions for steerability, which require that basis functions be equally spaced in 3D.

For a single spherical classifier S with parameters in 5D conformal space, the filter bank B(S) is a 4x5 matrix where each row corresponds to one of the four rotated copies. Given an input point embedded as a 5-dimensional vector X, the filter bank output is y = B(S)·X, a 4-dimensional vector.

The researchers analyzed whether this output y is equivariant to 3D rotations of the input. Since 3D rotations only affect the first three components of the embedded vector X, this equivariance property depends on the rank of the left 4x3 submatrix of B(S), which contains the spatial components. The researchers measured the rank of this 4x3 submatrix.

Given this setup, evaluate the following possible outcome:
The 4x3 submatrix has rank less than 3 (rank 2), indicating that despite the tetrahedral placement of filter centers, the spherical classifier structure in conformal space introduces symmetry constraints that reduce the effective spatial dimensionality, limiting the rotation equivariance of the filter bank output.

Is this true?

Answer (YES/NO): NO